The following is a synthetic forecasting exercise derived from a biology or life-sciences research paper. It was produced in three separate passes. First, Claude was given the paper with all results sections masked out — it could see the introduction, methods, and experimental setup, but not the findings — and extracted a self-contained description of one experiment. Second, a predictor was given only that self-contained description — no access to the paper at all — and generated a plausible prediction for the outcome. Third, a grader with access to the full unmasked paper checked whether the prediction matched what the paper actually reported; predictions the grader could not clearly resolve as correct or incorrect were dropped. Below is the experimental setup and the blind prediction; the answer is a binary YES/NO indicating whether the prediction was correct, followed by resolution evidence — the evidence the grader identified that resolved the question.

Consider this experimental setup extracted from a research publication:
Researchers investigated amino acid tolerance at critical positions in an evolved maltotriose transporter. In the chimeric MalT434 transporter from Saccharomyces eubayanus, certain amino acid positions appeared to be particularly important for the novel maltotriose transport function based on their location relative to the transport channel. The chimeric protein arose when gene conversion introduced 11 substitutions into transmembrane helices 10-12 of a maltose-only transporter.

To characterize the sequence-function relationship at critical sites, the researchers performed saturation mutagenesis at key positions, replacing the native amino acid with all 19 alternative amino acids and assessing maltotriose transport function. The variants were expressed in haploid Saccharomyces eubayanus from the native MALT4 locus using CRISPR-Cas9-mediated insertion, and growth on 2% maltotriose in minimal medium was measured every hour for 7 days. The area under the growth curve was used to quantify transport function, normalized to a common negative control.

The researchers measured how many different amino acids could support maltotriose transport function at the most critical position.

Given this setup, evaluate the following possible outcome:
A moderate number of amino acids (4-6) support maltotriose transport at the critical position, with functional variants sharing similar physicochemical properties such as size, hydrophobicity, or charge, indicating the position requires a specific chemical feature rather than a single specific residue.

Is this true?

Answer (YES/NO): NO